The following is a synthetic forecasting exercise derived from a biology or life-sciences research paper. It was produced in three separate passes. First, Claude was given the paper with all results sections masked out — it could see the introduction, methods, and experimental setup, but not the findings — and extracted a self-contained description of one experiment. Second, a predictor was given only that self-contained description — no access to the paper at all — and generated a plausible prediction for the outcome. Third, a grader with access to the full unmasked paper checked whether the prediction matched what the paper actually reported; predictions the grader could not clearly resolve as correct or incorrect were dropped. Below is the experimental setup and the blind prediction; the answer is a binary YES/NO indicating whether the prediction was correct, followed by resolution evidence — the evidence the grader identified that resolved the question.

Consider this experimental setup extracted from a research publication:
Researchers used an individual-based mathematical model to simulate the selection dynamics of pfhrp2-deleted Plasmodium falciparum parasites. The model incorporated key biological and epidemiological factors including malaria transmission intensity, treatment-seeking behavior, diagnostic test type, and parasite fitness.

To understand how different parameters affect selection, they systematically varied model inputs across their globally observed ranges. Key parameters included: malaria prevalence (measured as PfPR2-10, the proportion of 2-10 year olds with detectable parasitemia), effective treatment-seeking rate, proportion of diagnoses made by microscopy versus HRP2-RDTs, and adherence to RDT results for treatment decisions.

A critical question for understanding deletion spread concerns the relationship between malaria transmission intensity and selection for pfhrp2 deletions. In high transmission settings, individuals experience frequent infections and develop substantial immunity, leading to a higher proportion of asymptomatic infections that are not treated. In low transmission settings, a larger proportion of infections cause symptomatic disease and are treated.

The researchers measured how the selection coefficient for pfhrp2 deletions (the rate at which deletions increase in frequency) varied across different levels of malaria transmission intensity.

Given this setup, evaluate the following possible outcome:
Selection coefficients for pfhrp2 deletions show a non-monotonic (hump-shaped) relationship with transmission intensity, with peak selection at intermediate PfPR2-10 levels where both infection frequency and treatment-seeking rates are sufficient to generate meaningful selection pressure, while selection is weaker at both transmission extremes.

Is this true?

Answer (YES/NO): NO